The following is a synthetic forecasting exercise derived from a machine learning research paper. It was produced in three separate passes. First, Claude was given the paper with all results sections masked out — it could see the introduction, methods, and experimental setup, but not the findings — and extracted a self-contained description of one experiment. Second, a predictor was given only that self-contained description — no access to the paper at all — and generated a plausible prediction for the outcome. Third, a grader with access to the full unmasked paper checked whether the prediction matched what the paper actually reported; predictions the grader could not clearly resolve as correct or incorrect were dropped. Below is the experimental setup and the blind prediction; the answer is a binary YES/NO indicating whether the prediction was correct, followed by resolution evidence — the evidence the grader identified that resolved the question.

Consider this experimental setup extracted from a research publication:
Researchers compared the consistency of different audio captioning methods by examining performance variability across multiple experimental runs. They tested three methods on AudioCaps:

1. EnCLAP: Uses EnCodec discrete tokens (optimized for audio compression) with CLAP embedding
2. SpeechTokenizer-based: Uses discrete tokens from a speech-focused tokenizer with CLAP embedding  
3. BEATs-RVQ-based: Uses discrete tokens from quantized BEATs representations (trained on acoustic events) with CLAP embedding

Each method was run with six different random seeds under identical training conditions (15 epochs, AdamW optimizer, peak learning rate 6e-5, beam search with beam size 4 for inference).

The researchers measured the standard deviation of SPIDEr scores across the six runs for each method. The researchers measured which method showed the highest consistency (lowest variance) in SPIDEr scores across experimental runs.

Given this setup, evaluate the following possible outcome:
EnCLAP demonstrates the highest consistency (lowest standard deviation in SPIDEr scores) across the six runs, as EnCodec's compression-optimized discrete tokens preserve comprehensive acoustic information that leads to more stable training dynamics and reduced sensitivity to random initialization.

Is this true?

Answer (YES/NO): NO